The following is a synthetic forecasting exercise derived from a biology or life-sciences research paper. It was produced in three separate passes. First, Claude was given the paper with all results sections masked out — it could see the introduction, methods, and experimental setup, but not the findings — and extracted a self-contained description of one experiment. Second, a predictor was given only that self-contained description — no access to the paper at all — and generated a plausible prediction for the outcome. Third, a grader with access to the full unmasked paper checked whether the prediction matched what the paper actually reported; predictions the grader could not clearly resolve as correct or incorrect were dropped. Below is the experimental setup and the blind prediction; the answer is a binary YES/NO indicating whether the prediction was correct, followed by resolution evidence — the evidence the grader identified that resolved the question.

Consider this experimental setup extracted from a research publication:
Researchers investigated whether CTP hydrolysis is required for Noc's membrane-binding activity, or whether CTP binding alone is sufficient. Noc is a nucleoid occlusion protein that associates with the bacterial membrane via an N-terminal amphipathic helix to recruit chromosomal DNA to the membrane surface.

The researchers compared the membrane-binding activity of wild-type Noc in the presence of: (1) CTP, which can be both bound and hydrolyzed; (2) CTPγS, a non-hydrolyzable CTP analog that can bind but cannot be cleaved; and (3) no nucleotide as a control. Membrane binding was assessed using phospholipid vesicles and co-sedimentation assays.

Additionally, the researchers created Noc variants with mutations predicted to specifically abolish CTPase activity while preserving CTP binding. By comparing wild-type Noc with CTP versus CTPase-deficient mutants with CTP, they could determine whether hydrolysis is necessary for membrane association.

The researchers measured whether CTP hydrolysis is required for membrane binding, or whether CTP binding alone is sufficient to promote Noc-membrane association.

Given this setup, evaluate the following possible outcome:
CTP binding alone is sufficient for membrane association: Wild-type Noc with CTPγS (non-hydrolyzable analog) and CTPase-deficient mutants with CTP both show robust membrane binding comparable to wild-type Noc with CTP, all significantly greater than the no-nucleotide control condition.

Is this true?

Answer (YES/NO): NO